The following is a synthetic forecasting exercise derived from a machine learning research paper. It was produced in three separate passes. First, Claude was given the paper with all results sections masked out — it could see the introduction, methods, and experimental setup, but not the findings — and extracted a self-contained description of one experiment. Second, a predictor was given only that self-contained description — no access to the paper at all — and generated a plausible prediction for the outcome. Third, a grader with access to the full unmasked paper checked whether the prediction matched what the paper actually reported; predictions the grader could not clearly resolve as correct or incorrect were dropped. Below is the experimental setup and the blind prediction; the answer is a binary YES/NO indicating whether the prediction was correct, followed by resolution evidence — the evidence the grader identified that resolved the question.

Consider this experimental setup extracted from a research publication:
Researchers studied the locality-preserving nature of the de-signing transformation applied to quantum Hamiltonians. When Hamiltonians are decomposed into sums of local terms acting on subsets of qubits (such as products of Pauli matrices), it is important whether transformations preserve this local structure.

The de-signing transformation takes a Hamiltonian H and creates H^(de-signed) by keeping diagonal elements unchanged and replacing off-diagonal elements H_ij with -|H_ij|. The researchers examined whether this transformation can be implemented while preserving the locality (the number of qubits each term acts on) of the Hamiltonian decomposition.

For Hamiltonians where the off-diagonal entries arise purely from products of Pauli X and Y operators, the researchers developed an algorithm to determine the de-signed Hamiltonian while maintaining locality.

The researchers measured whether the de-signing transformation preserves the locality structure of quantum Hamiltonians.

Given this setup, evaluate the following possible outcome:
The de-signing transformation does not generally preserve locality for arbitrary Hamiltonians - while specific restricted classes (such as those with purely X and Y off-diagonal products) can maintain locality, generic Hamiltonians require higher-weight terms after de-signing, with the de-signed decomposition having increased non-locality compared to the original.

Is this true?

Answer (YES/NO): NO